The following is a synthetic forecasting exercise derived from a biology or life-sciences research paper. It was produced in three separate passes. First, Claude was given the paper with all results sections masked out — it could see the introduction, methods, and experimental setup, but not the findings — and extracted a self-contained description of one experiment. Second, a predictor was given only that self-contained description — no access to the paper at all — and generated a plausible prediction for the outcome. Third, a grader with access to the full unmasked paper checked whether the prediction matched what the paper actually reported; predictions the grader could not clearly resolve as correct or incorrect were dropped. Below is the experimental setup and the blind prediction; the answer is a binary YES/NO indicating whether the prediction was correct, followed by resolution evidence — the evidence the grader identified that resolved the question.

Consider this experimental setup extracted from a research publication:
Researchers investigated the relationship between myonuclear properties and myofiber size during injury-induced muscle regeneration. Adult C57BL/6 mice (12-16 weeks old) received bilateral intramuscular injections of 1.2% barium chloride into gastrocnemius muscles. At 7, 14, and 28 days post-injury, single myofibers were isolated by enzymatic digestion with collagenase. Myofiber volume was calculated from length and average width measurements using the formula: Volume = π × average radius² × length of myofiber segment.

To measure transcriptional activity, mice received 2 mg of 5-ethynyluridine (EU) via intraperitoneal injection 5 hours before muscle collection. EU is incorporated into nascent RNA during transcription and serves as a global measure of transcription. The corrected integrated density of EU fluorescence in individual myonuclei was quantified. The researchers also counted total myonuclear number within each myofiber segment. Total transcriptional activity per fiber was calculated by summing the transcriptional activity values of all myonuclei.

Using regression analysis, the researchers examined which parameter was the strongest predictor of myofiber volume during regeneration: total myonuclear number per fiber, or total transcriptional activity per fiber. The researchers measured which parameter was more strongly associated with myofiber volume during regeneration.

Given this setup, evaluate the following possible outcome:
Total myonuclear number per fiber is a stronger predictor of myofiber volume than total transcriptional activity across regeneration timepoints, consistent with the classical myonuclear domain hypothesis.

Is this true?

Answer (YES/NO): YES